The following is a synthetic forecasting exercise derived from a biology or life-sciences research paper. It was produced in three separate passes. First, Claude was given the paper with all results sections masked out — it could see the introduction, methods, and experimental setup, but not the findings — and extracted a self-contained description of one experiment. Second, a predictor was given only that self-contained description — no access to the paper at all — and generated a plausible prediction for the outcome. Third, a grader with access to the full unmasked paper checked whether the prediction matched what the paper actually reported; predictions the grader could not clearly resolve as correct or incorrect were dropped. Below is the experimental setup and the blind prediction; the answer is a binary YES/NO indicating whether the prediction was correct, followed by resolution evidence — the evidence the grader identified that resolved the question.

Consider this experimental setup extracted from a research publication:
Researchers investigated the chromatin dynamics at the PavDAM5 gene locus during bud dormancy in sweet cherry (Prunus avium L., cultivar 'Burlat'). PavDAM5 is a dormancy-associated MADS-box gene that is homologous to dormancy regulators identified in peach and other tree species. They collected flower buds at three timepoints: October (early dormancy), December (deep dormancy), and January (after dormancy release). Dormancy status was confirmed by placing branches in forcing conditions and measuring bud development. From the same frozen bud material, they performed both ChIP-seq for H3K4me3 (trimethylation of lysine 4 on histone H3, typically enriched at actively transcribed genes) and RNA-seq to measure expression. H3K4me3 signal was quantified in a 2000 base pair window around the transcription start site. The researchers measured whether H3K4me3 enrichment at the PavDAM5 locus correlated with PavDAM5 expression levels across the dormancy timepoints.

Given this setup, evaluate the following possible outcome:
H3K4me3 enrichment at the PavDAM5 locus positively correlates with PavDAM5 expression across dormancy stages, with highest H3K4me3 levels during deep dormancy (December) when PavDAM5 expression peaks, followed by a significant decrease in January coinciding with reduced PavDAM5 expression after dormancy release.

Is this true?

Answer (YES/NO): YES